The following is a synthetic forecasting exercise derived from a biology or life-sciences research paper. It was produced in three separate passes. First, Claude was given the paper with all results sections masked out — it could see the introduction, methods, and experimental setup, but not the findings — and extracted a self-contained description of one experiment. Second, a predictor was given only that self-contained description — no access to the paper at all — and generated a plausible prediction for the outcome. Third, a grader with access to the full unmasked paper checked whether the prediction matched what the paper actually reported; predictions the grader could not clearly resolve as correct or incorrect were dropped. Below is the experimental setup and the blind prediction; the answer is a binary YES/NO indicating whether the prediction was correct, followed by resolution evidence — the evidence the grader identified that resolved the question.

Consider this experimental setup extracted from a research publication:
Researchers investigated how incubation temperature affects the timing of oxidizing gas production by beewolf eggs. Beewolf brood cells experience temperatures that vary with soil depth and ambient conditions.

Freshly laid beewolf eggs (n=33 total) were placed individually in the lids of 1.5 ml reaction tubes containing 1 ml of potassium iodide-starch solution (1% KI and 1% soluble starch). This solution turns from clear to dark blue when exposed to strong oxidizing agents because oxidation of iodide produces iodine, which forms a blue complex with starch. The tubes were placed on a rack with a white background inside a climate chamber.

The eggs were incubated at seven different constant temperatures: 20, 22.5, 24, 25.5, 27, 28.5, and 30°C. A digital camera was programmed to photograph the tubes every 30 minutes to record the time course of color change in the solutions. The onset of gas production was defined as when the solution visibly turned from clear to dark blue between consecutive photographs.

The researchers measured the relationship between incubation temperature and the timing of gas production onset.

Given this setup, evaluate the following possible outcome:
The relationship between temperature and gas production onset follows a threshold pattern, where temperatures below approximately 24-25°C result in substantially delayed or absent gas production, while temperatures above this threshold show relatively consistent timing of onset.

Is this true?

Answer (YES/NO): NO